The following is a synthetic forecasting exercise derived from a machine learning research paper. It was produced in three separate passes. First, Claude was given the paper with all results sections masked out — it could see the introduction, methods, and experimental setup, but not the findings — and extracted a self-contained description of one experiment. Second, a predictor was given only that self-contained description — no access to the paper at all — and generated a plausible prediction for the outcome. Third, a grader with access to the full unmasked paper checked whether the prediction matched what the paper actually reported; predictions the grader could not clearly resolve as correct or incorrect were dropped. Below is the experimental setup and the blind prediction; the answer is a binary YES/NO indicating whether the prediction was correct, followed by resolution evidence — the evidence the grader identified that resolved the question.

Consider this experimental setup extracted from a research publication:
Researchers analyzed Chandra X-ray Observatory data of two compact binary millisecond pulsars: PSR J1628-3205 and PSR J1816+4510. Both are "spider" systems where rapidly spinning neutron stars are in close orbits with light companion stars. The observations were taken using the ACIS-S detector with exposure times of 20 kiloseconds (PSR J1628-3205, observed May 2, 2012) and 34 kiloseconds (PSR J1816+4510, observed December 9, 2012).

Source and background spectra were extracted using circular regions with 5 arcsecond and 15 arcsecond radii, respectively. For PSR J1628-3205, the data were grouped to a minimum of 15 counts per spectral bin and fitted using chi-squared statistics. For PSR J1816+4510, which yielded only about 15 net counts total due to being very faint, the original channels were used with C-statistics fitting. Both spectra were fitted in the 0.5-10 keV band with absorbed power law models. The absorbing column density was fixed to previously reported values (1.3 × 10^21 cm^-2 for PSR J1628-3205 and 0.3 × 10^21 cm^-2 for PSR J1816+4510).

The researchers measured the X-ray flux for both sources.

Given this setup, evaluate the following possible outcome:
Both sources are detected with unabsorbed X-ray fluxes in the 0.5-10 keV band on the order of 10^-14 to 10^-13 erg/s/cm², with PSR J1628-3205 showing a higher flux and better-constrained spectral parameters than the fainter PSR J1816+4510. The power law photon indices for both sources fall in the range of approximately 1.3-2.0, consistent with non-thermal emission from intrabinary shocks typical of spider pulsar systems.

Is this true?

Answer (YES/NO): NO